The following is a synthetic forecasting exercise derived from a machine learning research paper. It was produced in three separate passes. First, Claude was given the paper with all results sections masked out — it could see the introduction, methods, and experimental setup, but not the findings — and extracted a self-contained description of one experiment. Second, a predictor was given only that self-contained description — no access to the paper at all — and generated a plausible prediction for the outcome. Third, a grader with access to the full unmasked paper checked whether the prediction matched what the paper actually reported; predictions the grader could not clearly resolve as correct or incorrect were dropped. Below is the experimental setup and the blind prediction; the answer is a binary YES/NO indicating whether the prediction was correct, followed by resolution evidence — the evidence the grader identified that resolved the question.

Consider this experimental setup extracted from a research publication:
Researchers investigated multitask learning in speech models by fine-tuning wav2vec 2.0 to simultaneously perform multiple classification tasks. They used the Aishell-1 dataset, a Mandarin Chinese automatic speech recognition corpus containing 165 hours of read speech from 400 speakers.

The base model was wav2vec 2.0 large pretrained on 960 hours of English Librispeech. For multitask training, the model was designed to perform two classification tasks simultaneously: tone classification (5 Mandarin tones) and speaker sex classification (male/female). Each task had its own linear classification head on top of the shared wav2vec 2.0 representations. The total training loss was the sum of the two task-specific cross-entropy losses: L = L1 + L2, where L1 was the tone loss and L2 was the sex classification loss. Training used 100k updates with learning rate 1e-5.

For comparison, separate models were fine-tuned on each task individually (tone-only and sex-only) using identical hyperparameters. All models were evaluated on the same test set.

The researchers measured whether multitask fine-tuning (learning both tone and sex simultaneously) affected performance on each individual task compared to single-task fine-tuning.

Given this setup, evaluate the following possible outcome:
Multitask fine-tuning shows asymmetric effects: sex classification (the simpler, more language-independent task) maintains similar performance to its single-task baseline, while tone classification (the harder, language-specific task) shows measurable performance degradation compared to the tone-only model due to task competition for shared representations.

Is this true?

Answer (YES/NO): NO